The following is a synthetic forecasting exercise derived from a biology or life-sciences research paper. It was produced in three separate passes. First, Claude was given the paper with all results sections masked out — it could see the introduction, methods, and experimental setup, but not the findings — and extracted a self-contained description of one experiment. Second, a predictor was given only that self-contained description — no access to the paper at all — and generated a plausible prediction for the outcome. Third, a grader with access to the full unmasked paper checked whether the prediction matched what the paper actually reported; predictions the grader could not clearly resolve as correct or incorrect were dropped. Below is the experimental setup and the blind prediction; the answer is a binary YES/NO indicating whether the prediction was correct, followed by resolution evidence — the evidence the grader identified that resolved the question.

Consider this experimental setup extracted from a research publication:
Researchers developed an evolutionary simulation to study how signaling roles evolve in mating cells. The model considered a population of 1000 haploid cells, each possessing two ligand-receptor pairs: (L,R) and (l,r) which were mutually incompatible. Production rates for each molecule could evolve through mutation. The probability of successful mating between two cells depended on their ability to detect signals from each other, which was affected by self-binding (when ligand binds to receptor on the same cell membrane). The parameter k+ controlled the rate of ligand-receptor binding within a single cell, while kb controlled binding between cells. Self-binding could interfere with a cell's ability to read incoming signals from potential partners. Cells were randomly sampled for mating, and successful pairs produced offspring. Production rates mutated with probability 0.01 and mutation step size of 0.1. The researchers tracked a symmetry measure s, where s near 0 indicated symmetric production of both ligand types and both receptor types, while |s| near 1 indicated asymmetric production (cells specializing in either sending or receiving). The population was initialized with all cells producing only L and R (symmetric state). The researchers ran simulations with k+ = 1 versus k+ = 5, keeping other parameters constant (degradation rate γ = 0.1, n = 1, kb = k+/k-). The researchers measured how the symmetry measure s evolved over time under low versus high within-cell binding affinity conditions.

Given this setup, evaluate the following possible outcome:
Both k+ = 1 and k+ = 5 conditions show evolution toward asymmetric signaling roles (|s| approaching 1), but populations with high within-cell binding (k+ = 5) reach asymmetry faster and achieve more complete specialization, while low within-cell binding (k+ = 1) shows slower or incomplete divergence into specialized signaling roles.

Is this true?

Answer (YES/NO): NO